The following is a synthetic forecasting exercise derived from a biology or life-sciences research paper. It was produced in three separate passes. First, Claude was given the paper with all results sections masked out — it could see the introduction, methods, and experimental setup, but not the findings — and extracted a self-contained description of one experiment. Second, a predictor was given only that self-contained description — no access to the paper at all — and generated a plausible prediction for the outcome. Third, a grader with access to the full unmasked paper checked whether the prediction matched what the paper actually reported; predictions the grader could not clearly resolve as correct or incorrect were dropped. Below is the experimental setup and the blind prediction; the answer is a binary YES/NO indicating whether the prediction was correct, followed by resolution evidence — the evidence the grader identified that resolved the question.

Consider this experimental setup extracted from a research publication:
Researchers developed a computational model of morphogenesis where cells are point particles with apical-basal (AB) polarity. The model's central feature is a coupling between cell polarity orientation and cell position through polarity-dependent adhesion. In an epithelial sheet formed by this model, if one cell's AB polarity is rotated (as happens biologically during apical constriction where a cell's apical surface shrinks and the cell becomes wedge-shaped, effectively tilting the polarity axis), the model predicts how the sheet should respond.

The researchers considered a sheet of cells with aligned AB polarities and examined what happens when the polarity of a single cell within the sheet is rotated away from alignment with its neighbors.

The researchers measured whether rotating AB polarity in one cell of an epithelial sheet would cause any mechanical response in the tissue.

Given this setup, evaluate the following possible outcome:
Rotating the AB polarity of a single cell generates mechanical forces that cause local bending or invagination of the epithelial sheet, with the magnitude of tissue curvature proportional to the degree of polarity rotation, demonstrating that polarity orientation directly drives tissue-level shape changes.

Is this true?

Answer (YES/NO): NO